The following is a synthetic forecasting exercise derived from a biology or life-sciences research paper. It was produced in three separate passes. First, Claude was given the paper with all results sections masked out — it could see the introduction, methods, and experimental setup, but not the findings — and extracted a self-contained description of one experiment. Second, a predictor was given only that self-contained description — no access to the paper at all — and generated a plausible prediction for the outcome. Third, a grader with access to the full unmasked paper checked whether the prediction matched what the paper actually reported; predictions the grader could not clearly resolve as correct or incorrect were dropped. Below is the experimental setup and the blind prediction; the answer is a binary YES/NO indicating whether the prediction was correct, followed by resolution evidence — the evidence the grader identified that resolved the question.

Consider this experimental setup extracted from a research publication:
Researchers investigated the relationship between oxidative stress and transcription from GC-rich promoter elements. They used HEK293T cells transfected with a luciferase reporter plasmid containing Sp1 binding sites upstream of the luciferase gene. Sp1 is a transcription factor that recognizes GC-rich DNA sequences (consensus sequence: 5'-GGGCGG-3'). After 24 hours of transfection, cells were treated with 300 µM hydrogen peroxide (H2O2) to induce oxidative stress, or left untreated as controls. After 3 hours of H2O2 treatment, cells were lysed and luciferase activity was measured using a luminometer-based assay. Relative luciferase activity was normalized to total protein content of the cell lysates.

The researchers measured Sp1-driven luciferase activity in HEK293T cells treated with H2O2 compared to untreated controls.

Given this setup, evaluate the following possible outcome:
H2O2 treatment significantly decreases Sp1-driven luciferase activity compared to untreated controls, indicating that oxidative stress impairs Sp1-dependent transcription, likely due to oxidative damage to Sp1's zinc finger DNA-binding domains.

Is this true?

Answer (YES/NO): NO